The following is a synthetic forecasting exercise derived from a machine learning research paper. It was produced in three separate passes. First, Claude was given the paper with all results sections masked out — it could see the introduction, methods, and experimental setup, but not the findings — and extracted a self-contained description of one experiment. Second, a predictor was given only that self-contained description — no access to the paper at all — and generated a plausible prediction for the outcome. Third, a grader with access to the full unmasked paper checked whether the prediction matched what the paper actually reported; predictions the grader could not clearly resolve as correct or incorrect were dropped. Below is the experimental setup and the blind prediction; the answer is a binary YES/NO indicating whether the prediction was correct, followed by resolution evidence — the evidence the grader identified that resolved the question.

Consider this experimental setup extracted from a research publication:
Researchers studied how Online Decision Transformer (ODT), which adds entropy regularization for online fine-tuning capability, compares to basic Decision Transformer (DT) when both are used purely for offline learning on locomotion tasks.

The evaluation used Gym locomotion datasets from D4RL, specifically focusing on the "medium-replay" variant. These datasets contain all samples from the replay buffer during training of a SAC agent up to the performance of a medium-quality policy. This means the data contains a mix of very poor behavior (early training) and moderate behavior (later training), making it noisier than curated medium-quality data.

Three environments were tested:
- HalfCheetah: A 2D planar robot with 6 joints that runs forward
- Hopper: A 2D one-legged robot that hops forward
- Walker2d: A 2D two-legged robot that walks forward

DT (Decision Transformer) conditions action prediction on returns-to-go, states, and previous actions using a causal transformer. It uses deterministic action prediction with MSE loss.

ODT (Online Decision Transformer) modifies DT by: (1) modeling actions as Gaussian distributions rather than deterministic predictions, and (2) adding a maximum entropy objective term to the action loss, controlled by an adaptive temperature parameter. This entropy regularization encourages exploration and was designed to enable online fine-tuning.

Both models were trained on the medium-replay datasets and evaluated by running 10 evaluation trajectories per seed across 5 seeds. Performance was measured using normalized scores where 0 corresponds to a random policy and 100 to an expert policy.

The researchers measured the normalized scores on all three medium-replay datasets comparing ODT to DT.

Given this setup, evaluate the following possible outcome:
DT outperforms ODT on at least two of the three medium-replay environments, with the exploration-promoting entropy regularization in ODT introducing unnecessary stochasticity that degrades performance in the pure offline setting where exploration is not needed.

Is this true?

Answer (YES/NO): NO